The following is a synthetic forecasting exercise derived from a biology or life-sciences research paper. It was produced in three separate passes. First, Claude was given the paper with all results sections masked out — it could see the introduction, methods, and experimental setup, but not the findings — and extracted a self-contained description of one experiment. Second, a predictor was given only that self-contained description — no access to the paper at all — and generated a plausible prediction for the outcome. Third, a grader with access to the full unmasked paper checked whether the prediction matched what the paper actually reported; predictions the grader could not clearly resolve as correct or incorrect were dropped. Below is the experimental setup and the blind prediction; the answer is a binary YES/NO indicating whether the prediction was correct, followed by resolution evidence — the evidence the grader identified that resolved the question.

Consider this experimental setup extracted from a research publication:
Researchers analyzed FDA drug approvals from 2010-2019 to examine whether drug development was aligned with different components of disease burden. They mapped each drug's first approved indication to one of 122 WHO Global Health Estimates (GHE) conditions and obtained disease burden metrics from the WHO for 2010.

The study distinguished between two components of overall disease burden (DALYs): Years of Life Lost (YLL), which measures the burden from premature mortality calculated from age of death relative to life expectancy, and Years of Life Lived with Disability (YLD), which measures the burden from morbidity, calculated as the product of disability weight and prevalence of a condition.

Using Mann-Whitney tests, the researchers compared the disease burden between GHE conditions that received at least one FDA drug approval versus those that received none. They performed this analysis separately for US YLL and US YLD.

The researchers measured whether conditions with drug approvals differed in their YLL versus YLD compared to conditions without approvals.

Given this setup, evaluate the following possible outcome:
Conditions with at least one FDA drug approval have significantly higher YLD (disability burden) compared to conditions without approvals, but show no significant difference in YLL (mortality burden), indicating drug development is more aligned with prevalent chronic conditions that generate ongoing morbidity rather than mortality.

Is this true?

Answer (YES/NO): NO